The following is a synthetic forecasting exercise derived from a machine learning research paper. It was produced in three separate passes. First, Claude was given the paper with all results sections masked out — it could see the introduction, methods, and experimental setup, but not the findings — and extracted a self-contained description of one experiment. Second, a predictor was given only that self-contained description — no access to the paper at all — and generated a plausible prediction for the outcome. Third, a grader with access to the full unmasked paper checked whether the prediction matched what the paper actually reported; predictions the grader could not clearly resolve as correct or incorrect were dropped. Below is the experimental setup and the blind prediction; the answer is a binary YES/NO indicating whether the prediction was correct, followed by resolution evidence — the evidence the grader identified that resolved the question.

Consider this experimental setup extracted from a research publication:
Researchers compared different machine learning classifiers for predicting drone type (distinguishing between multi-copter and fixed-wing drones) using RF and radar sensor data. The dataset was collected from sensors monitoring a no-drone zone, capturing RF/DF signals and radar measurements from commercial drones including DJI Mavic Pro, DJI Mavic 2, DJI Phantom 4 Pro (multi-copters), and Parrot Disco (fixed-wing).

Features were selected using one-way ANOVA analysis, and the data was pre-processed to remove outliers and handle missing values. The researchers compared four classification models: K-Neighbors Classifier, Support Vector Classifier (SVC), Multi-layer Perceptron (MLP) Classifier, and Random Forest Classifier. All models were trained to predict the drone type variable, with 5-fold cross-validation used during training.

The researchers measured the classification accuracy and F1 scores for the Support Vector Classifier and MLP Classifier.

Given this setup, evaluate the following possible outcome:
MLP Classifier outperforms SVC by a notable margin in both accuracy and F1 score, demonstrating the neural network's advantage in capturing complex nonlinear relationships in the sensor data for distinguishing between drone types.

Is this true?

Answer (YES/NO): NO